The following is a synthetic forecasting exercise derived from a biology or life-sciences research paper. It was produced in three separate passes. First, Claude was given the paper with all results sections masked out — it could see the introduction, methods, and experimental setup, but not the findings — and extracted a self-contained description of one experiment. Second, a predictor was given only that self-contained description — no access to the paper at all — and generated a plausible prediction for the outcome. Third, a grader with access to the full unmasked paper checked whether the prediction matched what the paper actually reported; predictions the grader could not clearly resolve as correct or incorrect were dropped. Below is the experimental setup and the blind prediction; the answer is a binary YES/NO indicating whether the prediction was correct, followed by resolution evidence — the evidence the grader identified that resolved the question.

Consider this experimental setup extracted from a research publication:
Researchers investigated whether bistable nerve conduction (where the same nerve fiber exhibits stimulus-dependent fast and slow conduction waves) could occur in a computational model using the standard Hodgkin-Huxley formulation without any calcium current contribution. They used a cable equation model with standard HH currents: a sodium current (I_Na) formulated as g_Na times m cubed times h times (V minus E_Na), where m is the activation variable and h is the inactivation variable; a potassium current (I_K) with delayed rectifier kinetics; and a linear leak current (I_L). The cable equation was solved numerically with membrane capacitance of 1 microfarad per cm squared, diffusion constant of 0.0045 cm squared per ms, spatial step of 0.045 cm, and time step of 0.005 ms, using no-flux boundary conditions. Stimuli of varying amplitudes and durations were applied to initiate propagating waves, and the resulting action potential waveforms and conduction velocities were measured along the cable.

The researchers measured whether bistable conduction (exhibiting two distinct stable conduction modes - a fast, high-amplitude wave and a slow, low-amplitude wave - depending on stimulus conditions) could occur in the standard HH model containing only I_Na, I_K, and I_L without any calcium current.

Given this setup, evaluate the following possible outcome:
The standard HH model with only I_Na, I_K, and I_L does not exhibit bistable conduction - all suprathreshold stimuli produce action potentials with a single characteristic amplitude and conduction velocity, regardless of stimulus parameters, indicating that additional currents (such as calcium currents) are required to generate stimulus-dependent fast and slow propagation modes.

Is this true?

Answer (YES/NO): NO